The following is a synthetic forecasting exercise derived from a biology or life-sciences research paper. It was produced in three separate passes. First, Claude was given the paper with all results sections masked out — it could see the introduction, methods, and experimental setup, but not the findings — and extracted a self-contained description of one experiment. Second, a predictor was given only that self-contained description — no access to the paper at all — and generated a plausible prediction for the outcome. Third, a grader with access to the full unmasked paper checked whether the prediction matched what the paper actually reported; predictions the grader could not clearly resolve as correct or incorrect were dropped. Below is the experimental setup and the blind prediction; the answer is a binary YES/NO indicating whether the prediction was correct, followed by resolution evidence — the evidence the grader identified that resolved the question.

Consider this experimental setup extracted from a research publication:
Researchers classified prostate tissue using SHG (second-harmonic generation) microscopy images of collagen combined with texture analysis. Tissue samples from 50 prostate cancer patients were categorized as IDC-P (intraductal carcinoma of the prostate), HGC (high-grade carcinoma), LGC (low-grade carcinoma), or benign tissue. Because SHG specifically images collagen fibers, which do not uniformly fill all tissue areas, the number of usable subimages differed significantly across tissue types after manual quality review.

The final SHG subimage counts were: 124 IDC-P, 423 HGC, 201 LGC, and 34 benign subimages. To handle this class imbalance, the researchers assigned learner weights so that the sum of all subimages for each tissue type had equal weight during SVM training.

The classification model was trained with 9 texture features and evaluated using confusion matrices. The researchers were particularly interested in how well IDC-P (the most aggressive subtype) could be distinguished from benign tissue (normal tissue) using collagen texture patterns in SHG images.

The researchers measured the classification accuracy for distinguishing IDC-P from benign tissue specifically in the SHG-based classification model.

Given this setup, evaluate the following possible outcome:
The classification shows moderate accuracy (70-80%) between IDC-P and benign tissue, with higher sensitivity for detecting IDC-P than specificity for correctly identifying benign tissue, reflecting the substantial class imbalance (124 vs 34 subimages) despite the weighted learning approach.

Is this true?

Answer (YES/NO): NO